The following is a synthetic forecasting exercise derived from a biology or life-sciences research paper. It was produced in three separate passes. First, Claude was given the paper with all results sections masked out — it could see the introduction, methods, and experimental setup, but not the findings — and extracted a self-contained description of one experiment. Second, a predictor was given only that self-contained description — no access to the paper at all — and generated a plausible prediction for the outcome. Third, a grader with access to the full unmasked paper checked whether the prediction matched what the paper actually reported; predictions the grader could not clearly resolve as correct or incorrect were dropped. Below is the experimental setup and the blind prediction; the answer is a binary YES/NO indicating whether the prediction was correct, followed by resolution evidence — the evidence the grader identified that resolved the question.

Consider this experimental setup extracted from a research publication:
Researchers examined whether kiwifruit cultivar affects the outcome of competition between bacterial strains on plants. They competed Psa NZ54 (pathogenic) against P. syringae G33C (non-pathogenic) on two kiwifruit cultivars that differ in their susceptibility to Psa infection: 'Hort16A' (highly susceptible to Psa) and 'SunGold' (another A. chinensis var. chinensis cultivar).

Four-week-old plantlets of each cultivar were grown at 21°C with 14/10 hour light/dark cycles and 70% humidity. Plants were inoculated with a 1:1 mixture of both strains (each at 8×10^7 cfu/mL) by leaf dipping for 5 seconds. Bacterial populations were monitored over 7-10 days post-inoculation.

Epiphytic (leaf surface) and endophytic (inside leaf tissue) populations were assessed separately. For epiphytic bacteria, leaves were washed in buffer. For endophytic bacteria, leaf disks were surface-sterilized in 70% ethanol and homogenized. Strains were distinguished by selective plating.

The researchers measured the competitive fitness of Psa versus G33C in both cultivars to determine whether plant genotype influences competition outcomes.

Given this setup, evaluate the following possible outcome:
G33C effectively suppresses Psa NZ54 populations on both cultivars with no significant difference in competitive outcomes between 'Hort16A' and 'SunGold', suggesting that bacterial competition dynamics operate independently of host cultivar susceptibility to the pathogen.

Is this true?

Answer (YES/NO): NO